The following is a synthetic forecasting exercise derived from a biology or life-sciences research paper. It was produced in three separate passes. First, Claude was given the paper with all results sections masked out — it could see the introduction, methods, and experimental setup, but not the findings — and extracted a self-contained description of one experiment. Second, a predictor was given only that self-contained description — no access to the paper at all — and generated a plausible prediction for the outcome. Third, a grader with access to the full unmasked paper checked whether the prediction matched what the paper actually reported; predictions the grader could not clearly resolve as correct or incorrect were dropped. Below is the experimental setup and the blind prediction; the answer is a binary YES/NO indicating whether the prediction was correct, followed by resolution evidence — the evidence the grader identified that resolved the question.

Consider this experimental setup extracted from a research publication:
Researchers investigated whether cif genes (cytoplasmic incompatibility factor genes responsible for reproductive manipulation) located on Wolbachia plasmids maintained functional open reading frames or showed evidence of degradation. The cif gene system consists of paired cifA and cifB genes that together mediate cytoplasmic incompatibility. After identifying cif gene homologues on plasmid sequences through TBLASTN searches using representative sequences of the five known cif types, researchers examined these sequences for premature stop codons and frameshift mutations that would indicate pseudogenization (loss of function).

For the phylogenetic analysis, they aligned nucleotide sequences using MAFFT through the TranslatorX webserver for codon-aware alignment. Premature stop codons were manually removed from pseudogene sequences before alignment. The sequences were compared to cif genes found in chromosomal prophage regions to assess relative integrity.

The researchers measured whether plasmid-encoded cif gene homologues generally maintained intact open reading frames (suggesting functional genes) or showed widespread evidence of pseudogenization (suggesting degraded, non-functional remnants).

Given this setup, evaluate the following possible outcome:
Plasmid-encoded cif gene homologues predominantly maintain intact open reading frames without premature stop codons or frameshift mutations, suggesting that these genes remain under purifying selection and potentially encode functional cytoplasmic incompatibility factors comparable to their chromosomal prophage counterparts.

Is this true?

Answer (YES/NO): YES